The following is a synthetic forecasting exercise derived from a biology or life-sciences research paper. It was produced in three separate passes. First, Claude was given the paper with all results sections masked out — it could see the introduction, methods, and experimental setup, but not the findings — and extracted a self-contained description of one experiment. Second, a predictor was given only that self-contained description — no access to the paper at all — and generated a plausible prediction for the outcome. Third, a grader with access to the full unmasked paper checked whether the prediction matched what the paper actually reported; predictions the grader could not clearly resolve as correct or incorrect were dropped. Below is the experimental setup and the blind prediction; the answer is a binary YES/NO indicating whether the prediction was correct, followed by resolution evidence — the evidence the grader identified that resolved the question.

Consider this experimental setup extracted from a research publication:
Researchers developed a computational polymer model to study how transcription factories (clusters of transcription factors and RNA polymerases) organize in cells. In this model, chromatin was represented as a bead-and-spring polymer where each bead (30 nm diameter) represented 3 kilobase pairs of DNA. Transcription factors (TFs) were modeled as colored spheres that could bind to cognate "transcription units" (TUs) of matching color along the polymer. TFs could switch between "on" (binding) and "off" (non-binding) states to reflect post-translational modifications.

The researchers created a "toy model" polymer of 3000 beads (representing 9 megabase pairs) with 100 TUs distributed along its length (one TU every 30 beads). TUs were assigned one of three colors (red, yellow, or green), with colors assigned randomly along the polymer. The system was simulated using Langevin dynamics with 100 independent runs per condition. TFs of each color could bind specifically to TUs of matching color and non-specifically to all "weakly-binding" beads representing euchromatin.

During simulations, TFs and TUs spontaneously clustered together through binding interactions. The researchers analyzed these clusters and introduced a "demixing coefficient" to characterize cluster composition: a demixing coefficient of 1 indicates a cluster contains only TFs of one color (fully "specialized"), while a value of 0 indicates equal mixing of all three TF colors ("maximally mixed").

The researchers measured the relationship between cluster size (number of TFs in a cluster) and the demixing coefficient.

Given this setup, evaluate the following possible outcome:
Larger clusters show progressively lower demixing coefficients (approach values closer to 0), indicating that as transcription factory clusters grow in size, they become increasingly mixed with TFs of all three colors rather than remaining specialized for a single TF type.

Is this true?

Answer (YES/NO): YES